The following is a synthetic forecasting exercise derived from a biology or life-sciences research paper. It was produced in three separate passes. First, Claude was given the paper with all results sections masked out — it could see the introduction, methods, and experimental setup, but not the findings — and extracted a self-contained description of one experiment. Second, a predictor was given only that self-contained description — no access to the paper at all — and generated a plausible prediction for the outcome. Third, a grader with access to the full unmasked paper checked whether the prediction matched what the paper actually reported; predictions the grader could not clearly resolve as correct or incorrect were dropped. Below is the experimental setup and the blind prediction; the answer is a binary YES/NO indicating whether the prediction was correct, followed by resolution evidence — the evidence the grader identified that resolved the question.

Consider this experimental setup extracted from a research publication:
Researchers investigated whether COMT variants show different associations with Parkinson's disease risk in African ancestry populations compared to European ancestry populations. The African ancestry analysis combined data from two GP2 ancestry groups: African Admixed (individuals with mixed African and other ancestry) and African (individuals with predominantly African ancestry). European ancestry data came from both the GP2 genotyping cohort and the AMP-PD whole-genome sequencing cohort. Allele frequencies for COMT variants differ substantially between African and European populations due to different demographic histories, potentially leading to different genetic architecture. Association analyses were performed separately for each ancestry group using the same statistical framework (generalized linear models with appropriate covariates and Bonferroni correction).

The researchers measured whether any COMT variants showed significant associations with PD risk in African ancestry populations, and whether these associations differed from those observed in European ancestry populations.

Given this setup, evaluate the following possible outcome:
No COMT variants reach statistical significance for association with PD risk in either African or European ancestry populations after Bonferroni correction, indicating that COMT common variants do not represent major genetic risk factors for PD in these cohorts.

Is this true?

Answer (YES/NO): YES